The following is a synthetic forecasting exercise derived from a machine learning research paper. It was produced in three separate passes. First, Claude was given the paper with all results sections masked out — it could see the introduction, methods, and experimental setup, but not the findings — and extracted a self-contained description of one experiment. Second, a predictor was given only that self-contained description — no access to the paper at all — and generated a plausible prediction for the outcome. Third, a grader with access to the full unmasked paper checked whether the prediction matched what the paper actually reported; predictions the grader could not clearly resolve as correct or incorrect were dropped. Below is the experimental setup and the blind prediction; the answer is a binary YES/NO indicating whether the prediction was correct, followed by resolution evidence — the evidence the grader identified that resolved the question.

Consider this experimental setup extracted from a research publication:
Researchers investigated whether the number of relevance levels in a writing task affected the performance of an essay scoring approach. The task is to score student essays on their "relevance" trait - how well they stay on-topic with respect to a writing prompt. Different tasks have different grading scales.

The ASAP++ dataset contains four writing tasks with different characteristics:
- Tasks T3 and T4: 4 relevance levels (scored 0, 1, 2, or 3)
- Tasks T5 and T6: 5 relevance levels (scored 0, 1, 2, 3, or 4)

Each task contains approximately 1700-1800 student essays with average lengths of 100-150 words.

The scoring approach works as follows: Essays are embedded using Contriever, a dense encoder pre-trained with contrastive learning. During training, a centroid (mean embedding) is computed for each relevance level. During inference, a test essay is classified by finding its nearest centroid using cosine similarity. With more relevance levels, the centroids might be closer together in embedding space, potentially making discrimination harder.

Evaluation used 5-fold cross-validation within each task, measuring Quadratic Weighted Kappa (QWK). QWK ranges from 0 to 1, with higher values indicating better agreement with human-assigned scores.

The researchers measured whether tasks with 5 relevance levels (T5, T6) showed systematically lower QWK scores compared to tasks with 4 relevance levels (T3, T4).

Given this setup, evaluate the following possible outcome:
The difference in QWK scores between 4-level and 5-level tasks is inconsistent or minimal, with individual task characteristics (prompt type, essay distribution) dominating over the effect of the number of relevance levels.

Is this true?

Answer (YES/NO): YES